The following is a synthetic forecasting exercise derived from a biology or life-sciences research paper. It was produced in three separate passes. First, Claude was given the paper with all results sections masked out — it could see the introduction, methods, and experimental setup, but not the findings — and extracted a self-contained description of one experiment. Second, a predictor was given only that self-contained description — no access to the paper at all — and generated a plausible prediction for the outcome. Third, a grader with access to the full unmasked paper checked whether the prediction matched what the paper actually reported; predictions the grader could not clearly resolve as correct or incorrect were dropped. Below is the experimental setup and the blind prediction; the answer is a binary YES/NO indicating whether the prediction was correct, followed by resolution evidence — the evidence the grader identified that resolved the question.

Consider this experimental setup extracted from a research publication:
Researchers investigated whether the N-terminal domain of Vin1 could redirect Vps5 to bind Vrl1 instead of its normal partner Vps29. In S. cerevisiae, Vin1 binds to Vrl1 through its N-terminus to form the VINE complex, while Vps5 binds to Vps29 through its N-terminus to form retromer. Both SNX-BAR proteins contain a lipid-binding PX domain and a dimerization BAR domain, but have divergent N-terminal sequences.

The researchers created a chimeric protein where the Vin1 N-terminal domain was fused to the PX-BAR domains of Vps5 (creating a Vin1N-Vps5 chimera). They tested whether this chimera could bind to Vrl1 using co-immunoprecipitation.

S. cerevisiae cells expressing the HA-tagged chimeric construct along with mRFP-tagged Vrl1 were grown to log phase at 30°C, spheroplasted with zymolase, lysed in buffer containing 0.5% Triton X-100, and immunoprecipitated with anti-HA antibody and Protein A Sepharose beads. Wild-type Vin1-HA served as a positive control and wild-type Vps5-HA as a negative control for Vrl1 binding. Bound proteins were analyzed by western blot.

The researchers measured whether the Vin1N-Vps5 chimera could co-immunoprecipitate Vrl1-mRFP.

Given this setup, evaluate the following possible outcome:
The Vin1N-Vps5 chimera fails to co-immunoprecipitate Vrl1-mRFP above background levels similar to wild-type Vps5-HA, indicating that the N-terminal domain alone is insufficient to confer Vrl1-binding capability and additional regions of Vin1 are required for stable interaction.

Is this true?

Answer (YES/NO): YES